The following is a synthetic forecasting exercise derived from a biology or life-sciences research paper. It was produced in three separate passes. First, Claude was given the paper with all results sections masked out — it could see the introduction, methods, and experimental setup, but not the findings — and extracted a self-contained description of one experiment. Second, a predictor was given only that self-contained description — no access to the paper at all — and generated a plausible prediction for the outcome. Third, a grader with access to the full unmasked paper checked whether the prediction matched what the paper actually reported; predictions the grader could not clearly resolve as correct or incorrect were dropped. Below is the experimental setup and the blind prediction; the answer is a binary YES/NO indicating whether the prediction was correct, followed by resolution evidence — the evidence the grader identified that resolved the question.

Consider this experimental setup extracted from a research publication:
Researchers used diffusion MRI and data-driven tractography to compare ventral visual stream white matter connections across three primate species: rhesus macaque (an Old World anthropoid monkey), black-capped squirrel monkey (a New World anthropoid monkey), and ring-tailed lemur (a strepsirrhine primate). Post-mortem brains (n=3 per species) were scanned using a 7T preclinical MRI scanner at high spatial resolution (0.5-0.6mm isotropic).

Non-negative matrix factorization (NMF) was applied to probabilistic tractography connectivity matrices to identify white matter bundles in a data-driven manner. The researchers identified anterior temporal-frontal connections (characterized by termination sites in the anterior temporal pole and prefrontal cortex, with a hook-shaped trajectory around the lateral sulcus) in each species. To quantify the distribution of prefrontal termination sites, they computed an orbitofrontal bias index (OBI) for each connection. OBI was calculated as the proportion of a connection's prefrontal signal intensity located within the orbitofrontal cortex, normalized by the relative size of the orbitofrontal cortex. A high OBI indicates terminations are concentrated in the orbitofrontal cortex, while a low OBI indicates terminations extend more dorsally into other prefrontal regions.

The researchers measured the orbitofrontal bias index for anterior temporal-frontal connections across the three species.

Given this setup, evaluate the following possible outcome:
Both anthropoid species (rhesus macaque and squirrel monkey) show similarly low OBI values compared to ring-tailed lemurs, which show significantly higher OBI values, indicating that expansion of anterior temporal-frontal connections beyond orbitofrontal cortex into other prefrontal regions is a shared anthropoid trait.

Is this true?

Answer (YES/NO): YES